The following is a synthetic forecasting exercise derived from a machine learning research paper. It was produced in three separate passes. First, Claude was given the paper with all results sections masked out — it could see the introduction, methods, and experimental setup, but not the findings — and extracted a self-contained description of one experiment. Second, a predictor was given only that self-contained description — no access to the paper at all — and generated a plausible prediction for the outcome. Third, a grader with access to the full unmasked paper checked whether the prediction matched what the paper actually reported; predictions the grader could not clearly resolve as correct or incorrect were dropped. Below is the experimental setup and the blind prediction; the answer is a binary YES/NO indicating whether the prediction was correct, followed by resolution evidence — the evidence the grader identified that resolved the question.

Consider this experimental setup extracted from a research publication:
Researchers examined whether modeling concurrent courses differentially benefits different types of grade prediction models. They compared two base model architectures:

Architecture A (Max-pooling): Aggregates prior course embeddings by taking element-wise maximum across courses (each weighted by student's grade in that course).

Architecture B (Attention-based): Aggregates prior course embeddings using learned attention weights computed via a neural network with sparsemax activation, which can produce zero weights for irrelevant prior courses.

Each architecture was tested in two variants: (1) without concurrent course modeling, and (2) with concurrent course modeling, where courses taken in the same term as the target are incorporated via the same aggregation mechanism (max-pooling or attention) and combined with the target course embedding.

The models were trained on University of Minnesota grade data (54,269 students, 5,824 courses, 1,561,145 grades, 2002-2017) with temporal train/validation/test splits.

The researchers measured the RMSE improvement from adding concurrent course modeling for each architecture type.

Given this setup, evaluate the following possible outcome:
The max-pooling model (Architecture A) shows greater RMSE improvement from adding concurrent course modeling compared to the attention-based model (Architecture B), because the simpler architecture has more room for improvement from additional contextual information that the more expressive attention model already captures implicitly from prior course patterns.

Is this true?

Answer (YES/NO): YES